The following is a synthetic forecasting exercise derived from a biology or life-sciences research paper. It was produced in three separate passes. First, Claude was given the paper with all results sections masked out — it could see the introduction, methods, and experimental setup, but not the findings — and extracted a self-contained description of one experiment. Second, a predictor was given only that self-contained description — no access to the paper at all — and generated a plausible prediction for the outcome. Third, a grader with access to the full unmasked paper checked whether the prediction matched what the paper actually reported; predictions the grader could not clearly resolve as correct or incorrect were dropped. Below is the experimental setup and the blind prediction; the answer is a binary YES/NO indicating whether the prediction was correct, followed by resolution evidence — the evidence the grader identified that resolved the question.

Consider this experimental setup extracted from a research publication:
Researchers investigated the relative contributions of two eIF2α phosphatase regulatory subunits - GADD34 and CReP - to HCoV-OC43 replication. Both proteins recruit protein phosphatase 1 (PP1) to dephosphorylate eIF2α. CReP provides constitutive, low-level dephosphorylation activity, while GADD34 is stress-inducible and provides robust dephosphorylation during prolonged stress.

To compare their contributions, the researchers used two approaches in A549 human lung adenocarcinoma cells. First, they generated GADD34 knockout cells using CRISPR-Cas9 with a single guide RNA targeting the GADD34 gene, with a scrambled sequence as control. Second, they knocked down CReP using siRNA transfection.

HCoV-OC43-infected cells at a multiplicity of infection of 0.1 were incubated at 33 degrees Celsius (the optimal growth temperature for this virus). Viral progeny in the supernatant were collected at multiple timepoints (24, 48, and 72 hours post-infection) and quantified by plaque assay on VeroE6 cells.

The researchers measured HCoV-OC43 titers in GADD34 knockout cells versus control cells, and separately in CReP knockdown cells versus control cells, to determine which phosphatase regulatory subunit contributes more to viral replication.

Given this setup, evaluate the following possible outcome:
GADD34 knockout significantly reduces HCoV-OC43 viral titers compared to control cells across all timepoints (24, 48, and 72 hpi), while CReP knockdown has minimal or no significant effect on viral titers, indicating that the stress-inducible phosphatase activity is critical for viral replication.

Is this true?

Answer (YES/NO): NO